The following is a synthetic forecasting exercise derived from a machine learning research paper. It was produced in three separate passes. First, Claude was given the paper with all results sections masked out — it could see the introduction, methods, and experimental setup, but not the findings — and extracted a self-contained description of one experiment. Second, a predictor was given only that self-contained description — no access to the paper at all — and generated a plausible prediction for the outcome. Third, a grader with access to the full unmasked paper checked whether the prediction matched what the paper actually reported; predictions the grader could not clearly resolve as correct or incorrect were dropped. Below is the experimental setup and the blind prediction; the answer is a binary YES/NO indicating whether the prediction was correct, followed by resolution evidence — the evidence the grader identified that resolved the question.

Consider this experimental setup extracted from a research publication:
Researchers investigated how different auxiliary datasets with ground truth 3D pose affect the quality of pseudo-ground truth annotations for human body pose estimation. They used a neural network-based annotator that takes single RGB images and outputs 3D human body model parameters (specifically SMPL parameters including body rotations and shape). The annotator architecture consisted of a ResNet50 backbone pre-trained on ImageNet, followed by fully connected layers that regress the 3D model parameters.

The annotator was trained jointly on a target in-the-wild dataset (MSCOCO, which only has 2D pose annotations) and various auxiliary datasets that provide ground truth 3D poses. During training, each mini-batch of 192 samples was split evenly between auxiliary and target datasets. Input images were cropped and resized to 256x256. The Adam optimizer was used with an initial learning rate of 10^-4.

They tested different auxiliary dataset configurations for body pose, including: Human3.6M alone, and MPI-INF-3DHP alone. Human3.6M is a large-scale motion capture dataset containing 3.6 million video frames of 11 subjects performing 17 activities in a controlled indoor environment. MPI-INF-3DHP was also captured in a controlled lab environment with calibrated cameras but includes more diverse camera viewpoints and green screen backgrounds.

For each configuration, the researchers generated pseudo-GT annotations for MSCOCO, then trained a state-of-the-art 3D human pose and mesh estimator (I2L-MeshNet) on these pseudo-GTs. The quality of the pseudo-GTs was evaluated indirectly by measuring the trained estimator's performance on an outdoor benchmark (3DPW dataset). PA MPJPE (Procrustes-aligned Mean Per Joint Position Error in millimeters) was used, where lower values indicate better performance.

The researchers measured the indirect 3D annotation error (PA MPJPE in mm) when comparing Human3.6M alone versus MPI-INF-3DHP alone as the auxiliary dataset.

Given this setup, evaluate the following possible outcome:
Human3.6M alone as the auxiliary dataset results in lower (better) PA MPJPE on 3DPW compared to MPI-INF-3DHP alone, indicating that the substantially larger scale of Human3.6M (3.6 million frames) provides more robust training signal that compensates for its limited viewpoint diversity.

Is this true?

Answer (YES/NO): NO